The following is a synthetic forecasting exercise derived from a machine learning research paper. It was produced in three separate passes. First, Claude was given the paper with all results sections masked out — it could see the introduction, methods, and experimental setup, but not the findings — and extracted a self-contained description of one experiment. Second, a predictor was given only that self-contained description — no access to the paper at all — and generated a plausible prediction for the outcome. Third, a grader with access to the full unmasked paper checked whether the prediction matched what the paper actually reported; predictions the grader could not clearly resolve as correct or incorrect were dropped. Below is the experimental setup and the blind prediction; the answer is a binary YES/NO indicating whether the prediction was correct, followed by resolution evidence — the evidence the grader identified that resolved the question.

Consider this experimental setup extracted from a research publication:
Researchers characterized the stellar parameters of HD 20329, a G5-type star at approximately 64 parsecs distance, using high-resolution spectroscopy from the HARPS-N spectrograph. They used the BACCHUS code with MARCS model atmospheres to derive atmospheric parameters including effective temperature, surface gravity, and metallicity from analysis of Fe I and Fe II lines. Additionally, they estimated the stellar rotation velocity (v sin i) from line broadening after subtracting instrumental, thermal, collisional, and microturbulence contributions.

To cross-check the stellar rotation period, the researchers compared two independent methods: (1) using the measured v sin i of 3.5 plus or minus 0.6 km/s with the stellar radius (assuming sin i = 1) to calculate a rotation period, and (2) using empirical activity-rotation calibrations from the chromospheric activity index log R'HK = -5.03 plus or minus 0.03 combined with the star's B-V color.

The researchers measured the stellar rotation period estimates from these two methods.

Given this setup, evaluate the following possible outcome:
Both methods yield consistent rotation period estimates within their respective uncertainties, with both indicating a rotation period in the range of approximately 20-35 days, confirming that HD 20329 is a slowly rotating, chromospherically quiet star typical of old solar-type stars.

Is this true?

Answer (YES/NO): NO